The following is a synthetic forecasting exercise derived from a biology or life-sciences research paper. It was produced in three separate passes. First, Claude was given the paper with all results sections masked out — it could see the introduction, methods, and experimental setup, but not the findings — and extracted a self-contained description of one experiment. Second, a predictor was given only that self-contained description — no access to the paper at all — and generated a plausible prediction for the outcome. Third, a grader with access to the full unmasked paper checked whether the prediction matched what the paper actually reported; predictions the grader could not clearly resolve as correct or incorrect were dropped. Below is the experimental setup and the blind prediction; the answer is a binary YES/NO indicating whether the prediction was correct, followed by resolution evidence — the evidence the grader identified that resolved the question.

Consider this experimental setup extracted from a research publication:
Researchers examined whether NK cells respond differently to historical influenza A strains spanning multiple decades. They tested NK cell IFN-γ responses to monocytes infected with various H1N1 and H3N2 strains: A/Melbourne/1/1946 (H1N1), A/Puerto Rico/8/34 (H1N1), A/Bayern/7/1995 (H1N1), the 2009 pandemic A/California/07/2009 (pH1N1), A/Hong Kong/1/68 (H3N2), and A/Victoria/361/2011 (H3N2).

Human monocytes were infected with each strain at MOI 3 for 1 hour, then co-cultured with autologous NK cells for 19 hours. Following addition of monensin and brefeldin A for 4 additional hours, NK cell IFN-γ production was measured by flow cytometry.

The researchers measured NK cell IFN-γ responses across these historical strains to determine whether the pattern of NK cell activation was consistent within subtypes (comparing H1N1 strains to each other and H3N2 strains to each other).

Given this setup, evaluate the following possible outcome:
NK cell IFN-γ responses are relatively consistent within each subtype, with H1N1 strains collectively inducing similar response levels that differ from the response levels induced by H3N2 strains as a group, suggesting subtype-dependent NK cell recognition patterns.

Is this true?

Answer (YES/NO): NO